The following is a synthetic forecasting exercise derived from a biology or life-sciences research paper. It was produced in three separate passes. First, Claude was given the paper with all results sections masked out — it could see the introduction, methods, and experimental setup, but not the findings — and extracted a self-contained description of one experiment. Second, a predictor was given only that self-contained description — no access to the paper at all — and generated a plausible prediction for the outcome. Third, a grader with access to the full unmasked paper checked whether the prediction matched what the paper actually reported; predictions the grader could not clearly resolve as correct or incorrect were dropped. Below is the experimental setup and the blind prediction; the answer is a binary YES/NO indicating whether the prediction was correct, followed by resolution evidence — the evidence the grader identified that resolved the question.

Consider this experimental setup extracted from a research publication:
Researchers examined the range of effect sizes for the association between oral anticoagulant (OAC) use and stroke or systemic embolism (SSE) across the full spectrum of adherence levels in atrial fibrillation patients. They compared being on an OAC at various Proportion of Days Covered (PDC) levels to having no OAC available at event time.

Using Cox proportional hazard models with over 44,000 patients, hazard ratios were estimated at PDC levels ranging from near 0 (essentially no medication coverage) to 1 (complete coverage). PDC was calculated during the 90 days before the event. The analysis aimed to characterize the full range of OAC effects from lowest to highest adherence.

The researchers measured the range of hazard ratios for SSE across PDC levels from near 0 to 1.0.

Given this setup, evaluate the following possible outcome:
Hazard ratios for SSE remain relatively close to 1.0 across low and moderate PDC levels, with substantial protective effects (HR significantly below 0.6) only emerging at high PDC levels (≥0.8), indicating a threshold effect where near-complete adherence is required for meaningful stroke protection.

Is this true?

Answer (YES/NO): NO